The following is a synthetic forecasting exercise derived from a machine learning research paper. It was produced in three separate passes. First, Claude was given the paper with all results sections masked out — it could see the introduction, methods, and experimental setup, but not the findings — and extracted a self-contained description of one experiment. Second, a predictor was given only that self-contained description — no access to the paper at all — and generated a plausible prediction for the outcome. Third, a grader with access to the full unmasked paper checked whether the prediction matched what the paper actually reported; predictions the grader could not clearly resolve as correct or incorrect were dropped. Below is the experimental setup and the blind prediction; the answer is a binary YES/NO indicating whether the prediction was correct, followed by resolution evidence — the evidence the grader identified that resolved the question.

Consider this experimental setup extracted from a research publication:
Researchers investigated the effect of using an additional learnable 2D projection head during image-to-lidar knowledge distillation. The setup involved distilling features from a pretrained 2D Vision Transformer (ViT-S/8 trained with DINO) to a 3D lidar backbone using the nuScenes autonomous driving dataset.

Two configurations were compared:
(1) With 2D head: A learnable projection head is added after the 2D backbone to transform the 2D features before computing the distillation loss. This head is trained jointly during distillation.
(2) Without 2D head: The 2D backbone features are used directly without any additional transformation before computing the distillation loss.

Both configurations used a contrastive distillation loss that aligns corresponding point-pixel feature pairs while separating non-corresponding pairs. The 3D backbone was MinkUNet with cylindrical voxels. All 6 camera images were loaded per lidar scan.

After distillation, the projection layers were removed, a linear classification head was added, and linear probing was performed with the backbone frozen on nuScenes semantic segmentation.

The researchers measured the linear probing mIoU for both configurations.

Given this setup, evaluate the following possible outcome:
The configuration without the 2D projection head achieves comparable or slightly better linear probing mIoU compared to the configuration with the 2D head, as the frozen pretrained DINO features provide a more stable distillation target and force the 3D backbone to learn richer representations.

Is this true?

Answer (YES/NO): NO